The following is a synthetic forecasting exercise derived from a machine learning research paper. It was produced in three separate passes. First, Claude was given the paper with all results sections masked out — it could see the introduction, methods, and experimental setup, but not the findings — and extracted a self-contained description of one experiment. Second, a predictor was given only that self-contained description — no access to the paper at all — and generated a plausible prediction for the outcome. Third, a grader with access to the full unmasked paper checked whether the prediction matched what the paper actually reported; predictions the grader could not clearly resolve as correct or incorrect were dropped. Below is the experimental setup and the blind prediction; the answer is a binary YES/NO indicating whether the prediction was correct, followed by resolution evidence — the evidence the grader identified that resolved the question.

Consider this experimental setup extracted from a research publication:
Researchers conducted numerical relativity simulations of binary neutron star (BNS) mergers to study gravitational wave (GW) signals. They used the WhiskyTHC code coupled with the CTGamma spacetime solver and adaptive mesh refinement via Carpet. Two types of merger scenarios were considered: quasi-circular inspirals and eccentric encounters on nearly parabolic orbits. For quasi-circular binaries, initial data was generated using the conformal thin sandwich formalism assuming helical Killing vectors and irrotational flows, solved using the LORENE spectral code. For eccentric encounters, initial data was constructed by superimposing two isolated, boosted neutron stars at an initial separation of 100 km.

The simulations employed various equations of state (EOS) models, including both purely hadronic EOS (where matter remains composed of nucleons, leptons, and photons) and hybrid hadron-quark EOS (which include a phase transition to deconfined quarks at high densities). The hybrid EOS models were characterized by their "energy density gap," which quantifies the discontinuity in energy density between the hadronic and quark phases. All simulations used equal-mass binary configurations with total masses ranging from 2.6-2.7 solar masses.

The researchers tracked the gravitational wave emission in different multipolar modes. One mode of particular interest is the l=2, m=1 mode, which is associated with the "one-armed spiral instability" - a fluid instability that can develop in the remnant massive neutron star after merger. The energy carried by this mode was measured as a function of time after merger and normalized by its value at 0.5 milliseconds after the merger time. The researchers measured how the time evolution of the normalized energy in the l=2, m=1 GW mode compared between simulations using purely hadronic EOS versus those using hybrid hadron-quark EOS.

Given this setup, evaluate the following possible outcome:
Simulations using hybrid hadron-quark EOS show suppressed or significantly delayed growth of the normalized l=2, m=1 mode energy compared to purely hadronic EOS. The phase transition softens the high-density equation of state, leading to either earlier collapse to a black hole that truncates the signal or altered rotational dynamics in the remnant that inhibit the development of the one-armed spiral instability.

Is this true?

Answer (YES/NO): YES